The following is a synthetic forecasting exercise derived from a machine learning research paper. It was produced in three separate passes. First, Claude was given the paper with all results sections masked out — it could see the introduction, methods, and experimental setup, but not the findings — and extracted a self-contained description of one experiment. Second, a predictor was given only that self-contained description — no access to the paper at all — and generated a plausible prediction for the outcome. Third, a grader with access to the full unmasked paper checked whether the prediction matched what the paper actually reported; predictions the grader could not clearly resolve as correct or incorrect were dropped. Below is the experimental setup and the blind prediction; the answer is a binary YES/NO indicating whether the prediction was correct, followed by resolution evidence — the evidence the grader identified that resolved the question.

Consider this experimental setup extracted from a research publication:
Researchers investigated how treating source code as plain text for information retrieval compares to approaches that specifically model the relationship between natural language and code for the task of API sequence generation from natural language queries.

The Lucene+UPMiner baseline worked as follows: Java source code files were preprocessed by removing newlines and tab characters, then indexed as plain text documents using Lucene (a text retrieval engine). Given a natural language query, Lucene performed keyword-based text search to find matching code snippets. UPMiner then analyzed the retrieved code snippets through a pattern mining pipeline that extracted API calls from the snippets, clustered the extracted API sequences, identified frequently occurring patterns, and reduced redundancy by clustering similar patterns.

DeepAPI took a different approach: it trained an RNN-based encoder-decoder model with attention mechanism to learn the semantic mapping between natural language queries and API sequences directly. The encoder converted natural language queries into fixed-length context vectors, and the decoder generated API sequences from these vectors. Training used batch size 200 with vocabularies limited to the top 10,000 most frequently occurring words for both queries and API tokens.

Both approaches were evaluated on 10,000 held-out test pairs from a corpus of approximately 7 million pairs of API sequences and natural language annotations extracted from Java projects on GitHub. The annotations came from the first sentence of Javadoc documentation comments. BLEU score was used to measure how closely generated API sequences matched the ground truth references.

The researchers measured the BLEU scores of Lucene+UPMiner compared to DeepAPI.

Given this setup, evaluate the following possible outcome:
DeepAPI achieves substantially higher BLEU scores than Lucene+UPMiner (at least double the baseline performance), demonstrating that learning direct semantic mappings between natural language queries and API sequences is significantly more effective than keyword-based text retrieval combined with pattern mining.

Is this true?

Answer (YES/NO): YES